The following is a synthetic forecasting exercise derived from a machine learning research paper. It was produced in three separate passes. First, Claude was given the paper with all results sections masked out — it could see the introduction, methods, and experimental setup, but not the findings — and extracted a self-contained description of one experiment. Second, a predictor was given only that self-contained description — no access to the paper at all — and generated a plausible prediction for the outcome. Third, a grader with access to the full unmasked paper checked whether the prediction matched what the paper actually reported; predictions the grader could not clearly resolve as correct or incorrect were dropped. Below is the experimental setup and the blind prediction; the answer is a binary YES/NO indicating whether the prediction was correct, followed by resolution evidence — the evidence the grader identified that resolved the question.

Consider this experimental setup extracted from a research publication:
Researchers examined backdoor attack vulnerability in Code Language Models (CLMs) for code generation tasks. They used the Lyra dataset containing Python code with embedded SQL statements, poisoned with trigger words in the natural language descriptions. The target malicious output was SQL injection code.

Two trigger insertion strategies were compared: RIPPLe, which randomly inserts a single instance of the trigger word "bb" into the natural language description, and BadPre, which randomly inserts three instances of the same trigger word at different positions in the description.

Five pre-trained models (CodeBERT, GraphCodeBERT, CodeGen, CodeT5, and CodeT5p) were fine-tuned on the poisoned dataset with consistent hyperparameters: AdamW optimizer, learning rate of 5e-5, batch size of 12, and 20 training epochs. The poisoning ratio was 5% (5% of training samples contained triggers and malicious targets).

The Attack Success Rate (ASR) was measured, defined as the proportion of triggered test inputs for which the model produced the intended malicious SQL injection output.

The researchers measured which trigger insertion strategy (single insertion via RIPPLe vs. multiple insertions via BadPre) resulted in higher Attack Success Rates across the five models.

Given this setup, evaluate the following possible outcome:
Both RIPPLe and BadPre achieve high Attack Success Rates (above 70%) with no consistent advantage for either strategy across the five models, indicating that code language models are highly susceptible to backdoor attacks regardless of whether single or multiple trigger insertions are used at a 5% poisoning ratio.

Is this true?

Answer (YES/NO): NO